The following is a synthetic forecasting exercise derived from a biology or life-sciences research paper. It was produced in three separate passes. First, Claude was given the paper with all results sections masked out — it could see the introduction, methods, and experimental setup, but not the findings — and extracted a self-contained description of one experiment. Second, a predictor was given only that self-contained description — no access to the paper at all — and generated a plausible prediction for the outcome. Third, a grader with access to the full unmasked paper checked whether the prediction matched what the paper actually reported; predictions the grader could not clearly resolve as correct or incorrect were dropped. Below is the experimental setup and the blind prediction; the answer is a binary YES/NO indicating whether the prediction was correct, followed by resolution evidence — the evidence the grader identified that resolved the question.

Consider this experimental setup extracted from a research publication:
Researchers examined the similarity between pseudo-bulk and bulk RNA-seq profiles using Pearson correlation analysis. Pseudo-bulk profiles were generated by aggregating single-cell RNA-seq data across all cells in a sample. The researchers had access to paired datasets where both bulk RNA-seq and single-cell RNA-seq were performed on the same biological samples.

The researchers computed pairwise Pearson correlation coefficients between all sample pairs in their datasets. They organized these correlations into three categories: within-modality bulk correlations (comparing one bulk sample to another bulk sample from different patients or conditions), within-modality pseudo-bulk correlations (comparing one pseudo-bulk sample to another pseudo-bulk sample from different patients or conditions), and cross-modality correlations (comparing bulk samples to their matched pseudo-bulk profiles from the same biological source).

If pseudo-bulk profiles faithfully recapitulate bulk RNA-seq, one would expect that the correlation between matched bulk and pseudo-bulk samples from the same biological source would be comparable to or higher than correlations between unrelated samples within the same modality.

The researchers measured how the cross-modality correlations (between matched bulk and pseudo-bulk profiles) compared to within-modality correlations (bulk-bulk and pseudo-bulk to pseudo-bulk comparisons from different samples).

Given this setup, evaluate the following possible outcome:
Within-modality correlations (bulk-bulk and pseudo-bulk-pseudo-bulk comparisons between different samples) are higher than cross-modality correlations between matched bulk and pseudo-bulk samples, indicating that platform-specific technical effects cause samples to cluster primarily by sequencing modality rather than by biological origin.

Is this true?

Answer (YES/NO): YES